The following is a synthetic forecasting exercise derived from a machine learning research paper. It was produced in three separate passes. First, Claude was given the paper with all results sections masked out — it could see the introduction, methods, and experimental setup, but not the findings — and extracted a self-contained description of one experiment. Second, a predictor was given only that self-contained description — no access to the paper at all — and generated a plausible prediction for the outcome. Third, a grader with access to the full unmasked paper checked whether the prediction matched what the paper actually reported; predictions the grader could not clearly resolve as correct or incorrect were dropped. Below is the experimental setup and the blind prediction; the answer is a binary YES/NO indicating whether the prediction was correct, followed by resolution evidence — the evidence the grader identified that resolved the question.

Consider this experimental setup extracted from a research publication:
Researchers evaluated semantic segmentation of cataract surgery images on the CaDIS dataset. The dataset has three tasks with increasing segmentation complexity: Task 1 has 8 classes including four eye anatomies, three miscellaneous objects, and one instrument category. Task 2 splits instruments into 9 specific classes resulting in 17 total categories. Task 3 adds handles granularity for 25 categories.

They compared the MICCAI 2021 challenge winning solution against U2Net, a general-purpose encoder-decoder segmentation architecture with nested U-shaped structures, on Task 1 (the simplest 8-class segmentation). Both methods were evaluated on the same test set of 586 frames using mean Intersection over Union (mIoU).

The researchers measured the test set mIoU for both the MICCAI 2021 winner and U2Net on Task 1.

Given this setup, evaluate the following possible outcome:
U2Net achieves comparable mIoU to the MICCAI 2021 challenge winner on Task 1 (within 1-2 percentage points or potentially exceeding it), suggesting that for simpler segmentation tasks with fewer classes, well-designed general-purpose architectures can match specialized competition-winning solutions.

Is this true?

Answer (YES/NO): NO